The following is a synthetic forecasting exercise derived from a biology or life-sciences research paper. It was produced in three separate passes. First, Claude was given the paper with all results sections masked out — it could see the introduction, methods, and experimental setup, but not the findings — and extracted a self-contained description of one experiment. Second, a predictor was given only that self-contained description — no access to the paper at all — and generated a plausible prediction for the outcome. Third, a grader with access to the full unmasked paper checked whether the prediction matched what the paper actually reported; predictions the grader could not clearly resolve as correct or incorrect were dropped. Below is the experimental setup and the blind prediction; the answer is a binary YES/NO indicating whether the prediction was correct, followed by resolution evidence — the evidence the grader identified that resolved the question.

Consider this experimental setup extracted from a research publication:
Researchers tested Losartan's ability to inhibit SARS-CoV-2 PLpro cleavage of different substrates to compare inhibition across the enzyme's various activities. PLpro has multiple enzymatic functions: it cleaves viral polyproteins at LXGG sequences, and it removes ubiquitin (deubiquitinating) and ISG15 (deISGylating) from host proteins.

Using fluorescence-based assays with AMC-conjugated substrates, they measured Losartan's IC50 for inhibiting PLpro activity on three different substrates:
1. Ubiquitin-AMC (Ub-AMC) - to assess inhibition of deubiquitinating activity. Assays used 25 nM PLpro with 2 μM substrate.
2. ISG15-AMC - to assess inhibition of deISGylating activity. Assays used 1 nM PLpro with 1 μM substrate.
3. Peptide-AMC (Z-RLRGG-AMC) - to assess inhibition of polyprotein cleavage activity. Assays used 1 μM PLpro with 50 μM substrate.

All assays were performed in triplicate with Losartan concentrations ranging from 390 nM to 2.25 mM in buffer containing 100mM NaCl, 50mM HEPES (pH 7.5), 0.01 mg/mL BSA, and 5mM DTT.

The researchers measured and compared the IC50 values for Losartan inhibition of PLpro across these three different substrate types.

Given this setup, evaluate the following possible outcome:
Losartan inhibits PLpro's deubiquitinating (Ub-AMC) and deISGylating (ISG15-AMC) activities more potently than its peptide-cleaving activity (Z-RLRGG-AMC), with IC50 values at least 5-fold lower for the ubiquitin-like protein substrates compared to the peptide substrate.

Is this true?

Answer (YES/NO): NO